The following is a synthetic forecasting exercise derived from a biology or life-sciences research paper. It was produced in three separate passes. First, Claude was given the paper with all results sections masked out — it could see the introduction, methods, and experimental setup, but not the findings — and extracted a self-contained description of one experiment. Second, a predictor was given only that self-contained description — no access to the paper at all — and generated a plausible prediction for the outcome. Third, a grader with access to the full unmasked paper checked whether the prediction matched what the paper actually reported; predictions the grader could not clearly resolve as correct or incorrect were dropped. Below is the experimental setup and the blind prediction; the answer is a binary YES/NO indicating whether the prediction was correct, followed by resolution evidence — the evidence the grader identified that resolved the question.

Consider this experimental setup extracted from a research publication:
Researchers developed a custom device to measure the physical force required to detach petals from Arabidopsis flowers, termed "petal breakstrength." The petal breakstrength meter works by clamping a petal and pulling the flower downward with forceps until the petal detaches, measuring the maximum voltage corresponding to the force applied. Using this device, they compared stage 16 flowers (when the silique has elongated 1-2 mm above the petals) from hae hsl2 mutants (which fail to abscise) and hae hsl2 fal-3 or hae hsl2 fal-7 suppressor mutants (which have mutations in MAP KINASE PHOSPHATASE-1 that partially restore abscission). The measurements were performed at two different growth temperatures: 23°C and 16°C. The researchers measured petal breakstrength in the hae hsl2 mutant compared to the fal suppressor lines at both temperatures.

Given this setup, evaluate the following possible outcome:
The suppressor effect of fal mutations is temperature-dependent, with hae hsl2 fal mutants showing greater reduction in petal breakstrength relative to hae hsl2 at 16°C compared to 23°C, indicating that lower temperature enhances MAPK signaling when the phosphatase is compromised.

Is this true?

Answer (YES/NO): YES